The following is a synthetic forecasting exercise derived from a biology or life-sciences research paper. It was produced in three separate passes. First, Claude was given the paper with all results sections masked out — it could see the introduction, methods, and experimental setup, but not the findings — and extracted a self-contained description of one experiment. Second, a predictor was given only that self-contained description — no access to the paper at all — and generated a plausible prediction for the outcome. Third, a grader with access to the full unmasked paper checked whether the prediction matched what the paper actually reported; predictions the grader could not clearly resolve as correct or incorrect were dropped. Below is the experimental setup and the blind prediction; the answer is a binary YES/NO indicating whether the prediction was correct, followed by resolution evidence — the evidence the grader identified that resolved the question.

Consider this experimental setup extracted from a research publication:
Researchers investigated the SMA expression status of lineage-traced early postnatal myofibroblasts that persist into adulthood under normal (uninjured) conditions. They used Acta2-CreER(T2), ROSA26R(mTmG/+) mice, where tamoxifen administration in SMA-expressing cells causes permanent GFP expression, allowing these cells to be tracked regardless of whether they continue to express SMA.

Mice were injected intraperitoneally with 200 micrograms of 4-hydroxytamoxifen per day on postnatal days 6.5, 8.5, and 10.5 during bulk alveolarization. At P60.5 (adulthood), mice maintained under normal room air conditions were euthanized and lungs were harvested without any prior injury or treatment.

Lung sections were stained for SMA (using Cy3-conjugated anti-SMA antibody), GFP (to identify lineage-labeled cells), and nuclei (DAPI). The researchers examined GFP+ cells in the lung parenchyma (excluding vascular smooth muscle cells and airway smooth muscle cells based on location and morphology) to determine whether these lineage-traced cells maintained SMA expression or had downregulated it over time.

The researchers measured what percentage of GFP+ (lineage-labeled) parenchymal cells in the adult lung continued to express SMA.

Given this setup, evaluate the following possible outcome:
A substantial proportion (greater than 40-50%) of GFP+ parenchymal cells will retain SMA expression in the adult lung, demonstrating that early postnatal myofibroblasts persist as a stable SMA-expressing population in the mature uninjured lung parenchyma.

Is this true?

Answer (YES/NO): NO